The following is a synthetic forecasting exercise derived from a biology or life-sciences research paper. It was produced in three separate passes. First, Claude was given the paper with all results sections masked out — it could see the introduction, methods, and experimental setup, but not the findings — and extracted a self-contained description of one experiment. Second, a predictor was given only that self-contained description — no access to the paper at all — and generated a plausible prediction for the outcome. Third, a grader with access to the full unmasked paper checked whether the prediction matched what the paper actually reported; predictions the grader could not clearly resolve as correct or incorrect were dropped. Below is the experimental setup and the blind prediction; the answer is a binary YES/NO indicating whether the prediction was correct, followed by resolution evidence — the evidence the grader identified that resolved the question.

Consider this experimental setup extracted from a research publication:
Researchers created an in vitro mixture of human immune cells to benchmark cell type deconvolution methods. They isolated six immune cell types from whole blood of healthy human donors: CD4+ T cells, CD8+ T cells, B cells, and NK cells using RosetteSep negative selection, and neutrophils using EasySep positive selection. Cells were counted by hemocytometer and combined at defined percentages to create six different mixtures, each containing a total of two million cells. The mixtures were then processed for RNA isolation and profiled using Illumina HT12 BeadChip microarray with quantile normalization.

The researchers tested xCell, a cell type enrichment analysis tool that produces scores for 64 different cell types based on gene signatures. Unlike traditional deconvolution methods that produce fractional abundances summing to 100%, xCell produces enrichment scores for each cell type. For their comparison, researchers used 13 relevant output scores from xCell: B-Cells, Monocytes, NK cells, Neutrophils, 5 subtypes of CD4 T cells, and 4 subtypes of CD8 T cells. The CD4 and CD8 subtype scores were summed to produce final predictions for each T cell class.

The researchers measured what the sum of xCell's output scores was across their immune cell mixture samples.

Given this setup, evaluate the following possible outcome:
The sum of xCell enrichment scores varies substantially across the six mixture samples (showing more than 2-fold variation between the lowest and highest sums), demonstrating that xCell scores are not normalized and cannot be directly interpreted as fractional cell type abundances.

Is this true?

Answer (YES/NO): YES